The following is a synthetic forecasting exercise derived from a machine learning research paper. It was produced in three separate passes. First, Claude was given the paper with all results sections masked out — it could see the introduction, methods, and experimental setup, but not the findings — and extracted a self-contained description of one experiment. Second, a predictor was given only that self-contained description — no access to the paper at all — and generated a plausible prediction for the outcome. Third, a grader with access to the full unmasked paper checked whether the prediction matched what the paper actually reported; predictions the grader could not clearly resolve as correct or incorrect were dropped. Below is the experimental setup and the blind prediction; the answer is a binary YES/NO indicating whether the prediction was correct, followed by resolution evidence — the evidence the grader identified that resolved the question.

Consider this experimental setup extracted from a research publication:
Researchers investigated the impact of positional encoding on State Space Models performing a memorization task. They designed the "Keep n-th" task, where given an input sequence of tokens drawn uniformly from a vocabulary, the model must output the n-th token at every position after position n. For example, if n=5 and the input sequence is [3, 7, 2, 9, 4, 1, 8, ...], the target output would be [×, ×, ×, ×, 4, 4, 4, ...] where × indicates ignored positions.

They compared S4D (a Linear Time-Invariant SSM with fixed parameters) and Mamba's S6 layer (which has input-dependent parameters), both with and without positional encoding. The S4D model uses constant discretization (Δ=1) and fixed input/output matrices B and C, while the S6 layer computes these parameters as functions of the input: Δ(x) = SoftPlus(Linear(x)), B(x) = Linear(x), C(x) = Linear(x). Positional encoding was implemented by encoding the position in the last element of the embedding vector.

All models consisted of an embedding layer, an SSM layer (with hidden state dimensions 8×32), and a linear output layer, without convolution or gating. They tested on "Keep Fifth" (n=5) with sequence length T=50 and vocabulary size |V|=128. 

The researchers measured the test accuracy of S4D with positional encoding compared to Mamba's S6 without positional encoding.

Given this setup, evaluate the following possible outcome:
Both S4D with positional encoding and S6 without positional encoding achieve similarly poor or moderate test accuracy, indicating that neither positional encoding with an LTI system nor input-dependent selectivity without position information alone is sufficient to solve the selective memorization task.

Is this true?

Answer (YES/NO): YES